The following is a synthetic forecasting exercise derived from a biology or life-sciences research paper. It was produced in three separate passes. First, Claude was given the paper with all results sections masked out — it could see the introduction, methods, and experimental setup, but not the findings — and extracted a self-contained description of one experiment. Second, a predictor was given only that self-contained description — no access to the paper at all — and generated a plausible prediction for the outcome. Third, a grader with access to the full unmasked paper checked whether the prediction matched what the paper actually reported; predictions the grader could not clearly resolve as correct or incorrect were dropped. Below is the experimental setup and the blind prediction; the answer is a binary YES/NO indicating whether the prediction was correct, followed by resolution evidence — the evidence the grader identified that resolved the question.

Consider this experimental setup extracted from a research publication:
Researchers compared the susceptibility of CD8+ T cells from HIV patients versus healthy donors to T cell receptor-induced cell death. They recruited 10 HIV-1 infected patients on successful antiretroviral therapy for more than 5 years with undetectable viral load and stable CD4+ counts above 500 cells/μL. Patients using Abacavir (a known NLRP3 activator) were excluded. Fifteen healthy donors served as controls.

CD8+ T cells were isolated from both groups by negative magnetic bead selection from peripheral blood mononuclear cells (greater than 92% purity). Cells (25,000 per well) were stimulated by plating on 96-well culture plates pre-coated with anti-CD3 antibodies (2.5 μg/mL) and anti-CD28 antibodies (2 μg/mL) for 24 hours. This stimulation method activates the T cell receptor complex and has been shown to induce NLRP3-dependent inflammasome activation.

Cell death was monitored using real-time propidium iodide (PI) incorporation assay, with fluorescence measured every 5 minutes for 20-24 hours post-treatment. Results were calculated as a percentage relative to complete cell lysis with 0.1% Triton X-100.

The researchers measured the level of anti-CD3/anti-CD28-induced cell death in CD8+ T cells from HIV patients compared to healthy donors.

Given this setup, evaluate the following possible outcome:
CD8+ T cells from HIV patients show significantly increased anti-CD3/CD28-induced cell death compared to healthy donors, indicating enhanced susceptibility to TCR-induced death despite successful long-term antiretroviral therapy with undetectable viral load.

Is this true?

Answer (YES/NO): YES